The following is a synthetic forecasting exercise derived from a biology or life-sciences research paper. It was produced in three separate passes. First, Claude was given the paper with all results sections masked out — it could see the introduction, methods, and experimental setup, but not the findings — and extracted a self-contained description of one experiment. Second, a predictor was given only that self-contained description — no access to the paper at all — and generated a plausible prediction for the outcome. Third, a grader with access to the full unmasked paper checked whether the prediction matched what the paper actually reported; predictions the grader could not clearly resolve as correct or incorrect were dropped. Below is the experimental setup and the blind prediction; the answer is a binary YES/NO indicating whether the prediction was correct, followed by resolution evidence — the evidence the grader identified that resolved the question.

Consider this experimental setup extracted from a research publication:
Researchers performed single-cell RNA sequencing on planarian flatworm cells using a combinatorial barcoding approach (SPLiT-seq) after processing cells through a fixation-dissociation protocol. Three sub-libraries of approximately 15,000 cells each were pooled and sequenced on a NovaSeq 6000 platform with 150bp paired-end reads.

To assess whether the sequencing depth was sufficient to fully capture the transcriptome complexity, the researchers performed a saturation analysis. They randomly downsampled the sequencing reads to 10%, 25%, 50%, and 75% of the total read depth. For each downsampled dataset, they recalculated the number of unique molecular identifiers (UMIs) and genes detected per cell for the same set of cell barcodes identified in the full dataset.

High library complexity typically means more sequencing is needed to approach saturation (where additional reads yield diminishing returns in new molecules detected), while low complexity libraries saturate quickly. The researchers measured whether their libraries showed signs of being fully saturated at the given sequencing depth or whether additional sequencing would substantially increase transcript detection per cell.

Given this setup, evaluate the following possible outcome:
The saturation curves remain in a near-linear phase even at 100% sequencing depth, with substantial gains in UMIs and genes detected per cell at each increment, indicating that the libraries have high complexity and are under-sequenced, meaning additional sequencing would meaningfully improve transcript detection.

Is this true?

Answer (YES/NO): YES